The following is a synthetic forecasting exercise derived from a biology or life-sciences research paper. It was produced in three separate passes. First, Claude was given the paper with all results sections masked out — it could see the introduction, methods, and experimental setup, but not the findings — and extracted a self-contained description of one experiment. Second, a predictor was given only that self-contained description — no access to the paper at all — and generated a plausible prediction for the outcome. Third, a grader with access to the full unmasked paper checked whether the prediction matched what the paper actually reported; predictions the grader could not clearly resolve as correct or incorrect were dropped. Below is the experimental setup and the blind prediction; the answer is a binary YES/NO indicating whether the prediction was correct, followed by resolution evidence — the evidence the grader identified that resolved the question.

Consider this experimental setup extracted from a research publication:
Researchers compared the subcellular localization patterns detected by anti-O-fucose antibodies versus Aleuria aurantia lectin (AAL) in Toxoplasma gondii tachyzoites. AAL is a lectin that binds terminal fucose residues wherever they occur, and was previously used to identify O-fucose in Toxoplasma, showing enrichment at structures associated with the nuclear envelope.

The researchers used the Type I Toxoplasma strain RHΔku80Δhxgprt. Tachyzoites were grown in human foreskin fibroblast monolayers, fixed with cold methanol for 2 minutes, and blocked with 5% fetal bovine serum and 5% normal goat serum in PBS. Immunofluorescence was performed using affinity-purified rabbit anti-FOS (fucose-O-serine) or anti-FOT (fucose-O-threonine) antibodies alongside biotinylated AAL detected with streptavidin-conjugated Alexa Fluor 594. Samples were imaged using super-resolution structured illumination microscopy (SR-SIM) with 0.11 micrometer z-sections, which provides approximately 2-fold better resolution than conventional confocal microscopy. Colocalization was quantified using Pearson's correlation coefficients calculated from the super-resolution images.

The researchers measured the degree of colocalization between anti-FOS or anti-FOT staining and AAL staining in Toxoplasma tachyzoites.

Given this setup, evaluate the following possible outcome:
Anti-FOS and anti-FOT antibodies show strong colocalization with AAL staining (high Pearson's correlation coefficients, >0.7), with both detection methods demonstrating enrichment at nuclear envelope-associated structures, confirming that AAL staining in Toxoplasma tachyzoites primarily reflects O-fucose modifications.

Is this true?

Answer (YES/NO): YES